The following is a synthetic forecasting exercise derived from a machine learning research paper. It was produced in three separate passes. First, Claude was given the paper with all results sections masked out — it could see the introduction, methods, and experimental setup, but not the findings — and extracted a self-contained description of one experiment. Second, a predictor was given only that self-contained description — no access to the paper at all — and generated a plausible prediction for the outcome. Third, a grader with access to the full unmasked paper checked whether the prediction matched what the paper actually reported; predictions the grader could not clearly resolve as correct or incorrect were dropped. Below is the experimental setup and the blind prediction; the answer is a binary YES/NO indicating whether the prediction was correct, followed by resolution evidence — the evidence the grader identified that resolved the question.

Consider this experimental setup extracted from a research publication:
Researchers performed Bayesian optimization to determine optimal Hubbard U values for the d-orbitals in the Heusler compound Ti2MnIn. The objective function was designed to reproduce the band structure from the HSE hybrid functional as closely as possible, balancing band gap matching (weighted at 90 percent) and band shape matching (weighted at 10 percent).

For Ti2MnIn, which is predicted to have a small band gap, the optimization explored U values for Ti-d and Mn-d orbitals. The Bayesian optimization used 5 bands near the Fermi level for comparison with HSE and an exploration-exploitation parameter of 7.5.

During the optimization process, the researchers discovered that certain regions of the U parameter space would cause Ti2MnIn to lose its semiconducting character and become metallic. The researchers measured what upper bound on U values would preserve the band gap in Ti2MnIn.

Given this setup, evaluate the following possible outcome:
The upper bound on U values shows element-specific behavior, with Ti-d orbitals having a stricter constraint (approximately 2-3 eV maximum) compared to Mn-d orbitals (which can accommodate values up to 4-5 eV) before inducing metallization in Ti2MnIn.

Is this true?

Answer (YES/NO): NO